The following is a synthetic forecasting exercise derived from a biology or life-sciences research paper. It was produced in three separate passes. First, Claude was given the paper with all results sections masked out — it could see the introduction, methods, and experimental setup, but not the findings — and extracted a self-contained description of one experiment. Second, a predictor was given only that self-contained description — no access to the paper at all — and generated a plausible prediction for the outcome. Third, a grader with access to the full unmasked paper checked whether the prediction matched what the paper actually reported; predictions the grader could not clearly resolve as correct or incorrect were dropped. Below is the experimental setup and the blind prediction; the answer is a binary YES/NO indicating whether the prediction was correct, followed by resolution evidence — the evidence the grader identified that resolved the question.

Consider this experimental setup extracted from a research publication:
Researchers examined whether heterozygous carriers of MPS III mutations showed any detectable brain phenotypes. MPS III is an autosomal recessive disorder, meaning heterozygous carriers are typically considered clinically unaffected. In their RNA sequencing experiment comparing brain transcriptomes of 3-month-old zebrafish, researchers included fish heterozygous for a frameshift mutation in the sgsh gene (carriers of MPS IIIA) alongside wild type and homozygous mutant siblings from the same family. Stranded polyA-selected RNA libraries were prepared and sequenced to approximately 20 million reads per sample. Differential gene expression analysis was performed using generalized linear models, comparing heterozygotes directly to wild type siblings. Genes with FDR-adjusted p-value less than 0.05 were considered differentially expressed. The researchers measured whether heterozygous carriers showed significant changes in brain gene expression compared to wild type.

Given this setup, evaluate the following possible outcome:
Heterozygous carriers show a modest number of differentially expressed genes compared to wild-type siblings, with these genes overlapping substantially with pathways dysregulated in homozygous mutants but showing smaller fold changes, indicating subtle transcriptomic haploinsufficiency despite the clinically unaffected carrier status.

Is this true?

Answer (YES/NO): NO